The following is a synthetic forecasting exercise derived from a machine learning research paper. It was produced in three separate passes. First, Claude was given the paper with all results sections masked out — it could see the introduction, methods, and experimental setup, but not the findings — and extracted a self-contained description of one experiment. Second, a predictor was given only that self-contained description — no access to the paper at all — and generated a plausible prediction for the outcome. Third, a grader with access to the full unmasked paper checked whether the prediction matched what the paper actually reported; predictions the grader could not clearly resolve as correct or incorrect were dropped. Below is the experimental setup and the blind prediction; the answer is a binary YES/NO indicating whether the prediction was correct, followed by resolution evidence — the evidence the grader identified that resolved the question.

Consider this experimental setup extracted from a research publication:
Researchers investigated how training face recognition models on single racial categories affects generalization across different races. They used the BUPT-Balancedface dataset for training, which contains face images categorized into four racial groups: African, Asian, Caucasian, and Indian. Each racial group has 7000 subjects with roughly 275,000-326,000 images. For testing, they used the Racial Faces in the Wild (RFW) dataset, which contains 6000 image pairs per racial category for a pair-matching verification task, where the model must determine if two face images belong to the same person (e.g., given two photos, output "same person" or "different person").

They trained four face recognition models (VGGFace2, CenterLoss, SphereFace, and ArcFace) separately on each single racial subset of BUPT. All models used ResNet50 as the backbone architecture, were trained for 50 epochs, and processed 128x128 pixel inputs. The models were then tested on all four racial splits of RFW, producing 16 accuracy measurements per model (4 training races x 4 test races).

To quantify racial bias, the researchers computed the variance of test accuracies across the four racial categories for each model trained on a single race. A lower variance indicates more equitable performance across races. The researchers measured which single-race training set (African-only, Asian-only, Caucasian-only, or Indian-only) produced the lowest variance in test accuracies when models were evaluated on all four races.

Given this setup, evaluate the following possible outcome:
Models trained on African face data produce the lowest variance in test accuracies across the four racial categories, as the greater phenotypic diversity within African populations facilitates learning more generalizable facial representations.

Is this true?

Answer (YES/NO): YES